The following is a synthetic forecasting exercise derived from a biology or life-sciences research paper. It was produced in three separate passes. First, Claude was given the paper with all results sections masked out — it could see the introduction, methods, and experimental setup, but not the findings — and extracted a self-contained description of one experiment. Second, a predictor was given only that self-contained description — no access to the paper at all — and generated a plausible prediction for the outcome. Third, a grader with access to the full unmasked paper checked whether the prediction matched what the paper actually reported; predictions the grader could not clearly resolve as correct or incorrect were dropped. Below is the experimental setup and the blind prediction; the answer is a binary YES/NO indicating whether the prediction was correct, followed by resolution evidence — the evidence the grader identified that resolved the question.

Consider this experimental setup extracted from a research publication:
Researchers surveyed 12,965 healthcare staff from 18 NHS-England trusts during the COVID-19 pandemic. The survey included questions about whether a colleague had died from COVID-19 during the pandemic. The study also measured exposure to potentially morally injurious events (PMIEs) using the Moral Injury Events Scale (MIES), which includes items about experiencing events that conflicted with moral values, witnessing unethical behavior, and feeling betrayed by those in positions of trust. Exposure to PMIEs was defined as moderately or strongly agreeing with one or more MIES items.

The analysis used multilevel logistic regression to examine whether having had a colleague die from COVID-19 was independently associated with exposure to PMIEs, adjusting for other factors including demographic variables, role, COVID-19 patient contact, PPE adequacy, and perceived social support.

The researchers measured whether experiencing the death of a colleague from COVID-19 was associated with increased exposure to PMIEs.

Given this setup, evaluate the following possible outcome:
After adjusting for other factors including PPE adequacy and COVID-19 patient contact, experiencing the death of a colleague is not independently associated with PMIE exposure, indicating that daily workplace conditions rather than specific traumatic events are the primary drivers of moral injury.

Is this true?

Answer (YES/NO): NO